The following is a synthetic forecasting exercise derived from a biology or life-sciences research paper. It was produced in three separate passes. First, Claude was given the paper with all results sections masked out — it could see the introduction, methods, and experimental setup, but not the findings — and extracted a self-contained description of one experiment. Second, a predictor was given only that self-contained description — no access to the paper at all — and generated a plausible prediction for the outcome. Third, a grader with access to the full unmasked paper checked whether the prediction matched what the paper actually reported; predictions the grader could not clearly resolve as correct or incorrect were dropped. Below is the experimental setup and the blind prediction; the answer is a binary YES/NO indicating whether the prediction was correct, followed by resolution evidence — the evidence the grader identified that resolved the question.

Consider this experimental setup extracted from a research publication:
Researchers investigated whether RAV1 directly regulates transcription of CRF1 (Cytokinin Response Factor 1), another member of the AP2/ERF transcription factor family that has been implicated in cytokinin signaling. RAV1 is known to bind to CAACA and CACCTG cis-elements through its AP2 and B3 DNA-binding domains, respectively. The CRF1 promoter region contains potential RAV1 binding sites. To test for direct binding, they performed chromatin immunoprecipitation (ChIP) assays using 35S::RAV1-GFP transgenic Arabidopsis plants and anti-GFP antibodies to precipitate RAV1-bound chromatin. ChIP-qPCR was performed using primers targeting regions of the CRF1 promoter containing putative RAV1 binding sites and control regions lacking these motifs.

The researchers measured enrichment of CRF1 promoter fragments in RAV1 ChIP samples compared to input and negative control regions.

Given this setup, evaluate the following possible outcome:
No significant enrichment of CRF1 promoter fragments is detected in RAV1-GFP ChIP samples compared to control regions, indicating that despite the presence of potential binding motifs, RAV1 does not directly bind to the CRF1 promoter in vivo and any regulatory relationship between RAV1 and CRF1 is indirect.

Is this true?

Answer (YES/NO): NO